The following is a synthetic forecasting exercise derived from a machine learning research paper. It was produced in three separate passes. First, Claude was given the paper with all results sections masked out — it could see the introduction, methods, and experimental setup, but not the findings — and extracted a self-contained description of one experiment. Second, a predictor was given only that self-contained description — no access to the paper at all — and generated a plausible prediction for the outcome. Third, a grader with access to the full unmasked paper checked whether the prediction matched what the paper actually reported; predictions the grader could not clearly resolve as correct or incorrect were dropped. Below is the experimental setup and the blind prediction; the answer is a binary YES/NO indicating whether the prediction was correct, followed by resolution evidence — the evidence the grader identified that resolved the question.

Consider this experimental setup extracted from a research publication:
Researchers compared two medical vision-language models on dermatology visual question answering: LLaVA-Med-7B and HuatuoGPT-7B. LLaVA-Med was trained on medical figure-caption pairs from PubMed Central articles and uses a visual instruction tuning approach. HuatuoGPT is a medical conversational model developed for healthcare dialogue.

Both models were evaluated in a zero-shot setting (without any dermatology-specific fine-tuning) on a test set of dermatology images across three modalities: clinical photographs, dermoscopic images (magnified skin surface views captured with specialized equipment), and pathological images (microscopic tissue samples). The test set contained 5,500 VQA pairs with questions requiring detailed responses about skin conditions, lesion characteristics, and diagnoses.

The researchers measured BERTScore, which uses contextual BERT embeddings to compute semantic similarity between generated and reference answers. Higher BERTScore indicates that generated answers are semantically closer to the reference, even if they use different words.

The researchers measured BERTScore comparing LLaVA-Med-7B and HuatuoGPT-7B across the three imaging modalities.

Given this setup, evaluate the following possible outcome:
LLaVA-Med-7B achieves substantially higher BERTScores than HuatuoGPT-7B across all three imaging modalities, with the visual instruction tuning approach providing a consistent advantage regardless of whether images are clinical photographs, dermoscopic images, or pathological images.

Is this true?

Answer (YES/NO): YES